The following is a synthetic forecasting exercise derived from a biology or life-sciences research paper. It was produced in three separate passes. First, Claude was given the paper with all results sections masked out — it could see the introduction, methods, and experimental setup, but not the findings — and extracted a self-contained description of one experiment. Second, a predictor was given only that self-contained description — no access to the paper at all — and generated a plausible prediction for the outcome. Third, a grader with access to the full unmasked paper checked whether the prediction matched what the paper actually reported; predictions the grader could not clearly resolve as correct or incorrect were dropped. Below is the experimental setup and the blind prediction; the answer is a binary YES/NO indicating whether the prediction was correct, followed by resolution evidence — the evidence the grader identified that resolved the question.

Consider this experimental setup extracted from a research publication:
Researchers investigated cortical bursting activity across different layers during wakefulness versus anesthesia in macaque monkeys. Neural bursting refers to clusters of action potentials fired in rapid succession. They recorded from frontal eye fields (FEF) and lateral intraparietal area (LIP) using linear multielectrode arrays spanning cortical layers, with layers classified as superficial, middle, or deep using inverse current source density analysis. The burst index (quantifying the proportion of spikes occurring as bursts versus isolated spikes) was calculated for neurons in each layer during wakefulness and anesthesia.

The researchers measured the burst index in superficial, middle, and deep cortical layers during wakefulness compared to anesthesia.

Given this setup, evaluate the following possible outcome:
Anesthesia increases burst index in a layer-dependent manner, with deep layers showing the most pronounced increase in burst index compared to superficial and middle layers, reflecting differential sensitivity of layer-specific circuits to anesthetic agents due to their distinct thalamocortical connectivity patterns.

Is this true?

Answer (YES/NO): YES